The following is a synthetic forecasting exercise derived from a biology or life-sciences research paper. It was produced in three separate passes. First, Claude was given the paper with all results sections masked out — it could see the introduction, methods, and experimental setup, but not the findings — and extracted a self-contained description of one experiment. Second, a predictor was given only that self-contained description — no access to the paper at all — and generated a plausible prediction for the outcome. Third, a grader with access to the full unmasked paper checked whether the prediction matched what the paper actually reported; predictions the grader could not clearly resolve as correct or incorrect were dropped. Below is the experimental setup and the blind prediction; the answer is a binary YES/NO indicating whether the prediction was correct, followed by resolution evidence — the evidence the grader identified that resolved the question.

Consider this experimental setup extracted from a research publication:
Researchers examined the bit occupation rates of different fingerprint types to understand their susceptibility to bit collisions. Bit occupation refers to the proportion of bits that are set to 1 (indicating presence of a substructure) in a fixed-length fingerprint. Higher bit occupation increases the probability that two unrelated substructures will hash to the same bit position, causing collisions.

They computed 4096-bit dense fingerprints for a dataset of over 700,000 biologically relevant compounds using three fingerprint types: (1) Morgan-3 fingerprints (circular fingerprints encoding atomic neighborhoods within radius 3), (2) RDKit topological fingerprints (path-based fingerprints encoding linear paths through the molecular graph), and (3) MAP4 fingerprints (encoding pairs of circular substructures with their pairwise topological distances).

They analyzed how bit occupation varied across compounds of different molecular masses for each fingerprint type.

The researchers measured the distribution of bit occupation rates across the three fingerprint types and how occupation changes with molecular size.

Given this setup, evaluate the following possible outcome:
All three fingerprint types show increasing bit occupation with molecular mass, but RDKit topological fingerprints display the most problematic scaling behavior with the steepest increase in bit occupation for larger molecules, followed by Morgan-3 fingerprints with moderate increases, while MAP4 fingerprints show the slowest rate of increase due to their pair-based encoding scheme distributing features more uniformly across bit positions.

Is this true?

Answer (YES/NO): NO